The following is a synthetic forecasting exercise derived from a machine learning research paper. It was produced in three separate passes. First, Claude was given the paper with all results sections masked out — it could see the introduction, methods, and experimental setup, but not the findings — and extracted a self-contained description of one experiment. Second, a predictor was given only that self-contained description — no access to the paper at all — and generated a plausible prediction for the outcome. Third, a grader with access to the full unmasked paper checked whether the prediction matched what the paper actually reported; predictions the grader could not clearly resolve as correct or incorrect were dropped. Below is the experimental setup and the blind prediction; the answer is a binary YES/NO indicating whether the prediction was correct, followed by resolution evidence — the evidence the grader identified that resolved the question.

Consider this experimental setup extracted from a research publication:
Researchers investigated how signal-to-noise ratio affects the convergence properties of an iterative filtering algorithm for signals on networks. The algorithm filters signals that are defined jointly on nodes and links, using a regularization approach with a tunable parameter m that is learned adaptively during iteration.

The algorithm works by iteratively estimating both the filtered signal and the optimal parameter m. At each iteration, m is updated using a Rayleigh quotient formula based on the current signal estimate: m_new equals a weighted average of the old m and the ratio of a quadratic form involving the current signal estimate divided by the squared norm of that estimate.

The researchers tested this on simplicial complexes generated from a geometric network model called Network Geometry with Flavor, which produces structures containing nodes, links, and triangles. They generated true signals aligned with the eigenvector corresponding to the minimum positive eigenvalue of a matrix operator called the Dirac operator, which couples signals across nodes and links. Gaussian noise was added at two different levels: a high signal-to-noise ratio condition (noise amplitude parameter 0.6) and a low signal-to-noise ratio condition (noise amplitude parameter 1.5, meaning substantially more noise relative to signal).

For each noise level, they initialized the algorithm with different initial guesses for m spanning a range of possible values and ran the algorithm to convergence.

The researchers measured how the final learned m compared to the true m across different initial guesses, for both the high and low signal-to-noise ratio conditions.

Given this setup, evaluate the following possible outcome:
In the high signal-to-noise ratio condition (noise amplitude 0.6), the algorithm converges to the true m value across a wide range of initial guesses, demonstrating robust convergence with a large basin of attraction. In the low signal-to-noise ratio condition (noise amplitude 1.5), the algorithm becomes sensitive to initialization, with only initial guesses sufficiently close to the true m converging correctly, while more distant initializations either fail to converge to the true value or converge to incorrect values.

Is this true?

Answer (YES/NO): YES